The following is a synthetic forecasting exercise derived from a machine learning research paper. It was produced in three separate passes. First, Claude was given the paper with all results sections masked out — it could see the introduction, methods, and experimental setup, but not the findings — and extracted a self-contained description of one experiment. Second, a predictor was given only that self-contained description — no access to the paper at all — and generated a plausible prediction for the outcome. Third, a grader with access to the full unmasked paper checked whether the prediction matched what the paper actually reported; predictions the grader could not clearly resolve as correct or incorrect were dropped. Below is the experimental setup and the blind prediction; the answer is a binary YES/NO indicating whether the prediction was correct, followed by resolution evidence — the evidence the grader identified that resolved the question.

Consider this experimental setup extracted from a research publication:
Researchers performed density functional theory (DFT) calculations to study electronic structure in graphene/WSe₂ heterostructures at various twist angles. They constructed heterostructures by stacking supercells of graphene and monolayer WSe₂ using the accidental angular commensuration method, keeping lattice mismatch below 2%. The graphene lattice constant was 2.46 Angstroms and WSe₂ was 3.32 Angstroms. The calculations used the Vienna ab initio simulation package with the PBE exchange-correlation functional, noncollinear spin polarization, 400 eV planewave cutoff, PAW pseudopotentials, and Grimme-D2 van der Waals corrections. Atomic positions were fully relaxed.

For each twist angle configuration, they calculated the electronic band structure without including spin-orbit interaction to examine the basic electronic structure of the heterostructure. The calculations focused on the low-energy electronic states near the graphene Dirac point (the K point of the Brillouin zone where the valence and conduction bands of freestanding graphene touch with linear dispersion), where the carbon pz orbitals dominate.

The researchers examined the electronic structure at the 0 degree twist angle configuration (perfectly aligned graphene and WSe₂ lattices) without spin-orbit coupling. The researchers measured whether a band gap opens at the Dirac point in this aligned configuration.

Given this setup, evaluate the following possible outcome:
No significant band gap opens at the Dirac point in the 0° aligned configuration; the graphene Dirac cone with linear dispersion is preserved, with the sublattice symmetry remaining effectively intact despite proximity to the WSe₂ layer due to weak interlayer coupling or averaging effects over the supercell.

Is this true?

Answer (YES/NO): NO